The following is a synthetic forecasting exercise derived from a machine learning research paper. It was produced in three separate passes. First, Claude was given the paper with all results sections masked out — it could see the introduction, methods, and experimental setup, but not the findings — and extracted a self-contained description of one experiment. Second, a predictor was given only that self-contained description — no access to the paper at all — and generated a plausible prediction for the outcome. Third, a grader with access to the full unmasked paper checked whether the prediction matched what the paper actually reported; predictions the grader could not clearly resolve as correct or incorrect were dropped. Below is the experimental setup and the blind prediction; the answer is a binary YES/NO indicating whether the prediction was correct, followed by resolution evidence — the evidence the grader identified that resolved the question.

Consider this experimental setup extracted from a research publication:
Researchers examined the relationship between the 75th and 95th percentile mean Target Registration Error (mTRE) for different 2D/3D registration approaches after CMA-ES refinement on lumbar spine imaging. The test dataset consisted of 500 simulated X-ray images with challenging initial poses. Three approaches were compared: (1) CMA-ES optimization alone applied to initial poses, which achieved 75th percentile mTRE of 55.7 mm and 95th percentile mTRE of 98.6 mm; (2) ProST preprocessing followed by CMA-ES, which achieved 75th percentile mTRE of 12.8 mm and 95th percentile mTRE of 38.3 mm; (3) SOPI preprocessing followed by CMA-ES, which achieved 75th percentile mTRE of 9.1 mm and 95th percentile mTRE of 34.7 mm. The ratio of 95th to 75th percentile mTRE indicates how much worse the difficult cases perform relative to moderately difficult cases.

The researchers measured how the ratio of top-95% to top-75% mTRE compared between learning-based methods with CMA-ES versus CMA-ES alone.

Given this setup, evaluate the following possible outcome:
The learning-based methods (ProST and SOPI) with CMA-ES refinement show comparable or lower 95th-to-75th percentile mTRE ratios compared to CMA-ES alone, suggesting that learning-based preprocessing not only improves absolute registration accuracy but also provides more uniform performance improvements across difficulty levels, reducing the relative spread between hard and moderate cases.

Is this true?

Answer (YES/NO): NO